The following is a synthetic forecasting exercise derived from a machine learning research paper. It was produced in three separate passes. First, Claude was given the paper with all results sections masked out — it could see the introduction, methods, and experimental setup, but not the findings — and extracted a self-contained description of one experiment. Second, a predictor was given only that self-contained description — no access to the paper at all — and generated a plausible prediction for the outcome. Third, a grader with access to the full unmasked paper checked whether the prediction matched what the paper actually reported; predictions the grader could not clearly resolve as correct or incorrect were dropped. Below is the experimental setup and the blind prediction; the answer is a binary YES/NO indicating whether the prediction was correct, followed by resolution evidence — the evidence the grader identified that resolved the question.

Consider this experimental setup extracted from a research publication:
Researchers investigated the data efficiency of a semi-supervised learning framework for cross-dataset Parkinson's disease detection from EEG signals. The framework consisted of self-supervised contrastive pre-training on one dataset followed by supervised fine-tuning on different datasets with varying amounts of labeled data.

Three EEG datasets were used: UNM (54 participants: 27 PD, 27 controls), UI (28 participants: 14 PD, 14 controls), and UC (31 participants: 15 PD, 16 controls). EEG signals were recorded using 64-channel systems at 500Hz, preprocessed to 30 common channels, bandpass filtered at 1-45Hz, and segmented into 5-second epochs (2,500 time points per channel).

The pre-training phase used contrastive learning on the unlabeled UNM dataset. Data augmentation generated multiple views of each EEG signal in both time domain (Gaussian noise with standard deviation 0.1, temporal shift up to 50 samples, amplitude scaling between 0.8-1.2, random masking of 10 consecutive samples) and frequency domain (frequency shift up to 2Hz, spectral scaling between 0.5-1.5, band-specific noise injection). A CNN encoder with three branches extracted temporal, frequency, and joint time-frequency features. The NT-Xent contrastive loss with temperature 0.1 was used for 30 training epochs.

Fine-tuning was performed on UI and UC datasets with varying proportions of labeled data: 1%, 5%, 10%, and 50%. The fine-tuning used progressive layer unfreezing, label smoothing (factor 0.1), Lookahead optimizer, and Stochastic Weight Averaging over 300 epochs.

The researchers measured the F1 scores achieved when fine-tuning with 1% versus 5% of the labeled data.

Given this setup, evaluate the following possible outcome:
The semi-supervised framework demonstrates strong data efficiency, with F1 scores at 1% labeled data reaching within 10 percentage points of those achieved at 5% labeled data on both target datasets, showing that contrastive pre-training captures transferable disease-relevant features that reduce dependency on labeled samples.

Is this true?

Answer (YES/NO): YES